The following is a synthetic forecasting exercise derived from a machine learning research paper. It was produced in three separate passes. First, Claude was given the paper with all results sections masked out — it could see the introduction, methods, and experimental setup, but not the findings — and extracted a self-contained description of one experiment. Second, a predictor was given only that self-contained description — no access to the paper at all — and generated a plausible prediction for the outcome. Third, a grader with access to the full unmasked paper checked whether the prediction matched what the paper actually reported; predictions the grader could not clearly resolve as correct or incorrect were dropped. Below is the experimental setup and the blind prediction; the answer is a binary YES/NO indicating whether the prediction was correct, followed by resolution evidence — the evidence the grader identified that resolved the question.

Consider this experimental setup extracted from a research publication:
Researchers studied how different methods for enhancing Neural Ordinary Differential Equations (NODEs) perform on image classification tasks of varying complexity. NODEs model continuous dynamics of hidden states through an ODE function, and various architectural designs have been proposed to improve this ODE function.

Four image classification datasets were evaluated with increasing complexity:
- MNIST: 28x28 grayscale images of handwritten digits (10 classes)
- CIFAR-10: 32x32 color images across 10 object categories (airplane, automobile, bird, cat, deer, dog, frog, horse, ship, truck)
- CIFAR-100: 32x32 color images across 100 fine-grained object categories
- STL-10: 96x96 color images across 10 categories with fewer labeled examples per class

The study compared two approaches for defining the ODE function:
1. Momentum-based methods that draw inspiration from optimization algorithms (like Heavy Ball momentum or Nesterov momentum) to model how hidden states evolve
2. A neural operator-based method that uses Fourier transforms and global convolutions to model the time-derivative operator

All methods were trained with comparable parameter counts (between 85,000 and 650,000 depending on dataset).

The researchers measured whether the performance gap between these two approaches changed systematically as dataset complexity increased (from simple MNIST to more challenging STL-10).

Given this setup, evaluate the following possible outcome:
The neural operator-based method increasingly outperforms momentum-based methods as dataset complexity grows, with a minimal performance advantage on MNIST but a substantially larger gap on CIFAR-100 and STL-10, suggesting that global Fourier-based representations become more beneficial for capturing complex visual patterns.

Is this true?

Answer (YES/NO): NO